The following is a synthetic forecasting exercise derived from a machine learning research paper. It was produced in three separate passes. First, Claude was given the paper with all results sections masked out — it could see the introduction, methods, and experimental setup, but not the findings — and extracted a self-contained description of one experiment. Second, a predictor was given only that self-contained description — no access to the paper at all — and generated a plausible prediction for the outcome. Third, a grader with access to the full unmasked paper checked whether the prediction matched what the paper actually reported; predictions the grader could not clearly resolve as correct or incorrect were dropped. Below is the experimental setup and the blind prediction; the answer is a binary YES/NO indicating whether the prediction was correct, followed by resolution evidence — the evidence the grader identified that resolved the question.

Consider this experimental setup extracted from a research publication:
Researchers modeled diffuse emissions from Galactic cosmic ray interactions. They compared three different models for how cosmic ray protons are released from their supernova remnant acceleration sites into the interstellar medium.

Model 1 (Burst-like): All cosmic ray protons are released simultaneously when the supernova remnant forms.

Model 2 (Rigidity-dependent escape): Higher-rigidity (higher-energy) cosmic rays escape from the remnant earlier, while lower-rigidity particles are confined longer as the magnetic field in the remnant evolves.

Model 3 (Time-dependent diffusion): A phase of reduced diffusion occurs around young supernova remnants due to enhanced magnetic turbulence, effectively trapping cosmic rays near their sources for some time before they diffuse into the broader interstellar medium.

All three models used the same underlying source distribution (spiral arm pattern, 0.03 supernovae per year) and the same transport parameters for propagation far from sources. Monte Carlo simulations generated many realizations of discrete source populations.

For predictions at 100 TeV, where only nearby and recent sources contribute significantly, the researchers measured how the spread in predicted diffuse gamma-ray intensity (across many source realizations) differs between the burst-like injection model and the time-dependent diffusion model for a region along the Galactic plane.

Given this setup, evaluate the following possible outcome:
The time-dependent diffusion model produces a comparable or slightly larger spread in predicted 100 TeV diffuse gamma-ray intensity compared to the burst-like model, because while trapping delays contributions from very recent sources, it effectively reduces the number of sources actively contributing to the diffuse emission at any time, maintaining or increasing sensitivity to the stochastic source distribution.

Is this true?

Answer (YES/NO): NO